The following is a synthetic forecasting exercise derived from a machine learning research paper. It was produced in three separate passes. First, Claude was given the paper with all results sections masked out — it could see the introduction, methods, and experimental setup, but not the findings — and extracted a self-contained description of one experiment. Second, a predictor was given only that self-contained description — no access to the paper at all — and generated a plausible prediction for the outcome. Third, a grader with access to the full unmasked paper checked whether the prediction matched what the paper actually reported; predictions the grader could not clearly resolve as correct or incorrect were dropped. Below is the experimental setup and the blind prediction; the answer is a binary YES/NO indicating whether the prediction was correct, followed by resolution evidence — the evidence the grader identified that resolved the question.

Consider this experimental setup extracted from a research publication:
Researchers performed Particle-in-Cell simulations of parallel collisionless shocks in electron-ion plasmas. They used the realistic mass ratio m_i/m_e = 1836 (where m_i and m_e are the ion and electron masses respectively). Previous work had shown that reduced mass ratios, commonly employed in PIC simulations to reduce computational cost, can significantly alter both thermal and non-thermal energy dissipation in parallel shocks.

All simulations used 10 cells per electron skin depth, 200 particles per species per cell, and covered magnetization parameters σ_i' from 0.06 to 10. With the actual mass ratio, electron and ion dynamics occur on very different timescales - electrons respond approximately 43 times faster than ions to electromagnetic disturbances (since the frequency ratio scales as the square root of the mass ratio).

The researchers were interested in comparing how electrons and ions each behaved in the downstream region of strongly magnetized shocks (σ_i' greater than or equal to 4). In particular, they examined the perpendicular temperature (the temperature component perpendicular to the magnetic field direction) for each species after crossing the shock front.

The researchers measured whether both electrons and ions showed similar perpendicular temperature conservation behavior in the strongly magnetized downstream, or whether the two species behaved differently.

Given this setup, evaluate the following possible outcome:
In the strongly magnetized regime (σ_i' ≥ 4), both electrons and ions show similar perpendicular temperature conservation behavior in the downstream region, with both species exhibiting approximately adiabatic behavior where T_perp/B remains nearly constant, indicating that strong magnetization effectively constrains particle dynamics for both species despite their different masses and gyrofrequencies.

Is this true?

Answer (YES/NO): YES